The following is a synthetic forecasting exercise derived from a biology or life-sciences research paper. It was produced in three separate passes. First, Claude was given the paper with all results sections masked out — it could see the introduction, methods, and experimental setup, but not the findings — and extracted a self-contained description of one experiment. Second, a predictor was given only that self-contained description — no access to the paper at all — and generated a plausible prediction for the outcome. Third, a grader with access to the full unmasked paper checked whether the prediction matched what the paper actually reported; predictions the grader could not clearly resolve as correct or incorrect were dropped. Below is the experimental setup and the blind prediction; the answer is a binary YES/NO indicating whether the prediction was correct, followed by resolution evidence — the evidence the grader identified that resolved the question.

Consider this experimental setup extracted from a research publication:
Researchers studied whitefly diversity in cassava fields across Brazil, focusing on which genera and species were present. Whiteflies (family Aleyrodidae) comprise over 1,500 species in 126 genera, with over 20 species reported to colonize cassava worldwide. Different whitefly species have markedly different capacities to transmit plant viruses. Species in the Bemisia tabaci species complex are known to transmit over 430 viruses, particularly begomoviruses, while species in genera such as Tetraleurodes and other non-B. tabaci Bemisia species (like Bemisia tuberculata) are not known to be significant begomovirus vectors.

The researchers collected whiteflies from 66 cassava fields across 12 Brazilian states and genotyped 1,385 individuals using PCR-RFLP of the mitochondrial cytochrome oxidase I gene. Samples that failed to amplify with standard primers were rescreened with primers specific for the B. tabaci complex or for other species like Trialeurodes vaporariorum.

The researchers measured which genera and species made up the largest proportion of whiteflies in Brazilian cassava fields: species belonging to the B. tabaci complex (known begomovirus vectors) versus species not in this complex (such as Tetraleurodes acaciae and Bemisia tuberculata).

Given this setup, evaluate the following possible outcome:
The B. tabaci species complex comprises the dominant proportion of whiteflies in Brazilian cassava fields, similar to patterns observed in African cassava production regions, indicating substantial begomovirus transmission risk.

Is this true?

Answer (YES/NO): NO